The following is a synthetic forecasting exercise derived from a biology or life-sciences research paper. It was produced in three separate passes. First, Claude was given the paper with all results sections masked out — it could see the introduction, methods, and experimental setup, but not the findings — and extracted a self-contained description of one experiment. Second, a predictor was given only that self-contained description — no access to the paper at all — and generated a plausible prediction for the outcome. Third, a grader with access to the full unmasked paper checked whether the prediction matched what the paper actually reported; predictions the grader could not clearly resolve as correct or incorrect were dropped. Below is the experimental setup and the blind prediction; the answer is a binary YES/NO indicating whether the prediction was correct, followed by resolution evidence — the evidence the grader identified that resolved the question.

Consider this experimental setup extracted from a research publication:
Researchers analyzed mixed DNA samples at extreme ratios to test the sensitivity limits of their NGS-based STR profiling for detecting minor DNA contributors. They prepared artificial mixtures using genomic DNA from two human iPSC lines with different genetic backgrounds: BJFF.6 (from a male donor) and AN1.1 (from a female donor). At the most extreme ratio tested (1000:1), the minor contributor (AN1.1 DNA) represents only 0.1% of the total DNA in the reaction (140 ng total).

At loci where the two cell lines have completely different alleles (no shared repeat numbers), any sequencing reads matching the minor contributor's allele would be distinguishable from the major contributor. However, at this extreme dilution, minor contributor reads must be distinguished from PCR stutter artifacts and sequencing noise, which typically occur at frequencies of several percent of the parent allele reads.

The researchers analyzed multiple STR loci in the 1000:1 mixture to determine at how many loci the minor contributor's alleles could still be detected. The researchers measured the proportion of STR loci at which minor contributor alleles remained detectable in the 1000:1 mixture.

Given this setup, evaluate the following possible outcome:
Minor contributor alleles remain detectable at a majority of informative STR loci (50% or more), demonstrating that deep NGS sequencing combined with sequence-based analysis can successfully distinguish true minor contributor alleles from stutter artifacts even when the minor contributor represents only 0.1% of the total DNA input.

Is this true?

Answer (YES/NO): NO